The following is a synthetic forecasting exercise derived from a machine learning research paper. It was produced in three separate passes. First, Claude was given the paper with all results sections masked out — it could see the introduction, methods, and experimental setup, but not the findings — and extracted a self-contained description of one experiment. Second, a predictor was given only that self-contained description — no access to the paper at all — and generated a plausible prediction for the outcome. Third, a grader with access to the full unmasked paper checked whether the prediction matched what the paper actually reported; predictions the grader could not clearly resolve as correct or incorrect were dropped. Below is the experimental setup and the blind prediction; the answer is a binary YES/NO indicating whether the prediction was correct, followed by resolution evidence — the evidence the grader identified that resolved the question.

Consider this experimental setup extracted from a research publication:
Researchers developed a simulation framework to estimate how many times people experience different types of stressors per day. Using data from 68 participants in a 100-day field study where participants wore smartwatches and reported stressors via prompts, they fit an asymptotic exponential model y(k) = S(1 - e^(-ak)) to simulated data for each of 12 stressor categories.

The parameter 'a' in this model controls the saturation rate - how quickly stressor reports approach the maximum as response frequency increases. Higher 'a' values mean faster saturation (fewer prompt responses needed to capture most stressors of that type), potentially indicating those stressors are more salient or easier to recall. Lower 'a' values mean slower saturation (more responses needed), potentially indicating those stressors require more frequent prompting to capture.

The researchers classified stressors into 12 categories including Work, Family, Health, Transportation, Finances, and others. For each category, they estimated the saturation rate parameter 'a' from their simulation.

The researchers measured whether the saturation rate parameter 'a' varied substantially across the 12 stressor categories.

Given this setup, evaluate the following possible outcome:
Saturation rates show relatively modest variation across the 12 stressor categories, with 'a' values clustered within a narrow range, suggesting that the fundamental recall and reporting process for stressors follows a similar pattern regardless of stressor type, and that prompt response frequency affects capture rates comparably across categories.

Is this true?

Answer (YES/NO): NO